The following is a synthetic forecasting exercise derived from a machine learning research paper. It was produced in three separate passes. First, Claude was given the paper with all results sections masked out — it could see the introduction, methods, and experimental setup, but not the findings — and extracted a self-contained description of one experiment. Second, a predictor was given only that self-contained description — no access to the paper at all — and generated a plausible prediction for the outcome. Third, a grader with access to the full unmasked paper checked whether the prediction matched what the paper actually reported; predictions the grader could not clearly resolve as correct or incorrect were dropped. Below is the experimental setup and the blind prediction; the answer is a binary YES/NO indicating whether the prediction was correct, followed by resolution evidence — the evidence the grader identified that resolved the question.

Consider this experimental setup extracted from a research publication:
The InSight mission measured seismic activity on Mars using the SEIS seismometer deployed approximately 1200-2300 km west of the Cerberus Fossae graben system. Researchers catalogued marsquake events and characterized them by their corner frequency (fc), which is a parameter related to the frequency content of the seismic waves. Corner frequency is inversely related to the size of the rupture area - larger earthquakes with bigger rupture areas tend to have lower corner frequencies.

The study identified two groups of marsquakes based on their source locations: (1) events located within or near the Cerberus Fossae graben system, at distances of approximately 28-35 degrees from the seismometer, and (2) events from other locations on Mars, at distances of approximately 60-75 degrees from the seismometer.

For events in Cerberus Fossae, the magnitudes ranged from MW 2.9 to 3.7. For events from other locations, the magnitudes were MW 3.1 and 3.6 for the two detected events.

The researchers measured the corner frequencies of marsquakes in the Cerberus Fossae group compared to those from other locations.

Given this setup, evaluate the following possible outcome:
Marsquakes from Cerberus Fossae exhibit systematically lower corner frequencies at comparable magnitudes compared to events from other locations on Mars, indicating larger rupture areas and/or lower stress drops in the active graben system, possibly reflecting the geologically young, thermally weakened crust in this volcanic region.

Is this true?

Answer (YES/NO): YES